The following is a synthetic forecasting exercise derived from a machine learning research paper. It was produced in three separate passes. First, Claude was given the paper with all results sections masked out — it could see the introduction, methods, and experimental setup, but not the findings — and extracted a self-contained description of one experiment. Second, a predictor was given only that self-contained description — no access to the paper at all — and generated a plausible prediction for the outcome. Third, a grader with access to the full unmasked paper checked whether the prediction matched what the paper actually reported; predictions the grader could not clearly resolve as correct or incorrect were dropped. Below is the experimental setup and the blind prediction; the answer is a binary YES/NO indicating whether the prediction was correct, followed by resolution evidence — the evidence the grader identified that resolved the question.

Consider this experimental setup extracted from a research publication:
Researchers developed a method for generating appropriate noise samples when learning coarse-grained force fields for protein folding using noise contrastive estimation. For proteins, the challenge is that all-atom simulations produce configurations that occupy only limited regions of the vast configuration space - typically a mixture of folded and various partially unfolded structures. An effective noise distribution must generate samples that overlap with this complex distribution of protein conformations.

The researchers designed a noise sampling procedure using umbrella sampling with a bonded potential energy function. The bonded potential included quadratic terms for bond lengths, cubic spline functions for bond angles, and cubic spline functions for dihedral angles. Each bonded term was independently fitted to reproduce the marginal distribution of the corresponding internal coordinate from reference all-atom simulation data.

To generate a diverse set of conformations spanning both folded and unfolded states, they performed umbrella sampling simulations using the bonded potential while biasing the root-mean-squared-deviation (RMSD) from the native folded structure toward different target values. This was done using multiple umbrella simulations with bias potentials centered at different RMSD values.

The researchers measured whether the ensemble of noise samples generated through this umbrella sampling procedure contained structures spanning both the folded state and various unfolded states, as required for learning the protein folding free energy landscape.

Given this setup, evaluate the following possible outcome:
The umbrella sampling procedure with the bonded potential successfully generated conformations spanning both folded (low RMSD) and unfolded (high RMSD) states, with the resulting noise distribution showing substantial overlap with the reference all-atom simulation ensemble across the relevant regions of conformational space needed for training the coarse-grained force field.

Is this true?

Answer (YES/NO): YES